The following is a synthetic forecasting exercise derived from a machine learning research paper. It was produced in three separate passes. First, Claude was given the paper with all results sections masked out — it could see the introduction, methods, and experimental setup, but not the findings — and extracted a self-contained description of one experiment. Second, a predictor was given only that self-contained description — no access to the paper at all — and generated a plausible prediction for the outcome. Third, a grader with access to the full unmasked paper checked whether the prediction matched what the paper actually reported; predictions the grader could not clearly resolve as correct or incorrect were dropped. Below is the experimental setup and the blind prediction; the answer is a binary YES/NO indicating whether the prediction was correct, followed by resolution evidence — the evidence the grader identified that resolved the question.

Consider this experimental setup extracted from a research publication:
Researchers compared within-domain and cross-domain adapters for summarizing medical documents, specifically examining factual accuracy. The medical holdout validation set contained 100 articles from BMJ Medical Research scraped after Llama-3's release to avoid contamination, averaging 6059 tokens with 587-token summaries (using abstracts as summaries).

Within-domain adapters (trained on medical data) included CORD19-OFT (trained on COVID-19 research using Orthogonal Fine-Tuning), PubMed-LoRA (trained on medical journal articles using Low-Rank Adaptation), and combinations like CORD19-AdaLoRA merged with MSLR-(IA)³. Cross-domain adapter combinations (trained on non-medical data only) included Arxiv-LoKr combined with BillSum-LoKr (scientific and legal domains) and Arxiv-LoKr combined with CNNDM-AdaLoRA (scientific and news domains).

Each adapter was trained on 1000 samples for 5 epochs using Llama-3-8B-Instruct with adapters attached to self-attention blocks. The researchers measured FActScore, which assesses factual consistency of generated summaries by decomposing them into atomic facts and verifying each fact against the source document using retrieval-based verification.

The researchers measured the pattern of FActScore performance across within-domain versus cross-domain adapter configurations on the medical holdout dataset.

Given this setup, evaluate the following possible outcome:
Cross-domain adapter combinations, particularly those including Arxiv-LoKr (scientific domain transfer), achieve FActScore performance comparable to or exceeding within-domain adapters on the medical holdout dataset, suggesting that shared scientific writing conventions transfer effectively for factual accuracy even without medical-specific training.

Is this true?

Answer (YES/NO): NO